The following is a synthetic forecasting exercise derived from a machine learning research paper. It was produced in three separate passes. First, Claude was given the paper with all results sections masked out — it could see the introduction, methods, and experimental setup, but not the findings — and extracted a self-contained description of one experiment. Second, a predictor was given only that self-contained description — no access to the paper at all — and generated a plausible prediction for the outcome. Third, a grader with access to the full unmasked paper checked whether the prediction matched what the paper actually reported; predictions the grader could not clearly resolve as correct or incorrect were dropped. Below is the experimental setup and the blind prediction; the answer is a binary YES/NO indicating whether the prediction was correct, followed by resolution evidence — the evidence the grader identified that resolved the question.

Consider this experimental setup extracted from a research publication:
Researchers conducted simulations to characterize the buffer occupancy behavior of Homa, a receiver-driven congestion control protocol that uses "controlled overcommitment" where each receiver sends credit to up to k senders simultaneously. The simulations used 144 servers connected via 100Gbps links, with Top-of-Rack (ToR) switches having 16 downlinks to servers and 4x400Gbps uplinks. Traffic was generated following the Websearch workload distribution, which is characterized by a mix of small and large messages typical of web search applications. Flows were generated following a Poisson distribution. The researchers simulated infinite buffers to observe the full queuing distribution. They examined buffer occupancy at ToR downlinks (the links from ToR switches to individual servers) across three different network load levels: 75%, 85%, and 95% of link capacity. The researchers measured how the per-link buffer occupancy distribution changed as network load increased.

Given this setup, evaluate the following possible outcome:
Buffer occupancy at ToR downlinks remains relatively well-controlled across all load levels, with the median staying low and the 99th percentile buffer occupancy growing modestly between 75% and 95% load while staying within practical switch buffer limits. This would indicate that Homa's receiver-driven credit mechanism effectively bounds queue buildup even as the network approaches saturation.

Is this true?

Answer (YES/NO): NO